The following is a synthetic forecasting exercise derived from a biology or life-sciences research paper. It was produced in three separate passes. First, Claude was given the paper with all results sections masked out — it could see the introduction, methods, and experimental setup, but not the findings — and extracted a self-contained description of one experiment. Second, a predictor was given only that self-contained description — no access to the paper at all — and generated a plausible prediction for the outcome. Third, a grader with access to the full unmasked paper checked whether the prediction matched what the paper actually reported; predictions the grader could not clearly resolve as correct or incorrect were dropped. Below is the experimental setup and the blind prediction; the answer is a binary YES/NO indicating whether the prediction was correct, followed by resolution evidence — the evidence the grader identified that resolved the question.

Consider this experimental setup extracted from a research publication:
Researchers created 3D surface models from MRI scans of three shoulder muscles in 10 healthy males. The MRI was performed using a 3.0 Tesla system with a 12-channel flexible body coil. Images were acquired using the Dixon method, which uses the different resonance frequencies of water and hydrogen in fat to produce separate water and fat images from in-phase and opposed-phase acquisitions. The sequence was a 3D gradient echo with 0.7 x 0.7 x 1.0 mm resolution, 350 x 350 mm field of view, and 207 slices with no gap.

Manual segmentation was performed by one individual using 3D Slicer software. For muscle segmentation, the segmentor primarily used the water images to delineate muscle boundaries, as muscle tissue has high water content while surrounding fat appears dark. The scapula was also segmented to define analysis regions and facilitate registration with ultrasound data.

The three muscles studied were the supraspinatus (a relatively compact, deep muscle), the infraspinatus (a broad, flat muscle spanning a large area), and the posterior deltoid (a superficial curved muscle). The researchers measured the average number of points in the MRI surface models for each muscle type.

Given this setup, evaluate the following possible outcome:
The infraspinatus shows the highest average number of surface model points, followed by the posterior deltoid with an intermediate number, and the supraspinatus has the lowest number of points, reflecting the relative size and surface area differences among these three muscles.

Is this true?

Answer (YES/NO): NO